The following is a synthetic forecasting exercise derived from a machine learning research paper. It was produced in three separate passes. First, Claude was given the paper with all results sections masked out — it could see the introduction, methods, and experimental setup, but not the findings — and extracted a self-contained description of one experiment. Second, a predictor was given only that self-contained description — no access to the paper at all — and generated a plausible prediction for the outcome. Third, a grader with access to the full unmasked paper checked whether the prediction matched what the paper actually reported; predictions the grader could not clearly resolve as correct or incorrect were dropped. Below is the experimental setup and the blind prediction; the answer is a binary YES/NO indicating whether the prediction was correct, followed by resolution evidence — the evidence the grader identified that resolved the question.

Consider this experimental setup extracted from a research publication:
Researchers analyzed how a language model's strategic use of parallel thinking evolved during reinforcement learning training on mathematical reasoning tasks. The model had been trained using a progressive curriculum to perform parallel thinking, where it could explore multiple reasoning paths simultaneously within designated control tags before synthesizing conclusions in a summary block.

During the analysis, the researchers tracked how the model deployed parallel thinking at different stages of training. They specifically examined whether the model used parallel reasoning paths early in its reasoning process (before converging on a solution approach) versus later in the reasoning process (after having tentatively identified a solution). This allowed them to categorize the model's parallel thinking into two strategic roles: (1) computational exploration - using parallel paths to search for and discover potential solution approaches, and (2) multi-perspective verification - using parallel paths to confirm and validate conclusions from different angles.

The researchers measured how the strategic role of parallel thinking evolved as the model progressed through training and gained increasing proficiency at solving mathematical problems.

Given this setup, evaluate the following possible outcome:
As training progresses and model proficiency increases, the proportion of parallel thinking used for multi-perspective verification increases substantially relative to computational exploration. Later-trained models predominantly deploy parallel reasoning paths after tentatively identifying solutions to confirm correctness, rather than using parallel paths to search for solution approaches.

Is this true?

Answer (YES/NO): YES